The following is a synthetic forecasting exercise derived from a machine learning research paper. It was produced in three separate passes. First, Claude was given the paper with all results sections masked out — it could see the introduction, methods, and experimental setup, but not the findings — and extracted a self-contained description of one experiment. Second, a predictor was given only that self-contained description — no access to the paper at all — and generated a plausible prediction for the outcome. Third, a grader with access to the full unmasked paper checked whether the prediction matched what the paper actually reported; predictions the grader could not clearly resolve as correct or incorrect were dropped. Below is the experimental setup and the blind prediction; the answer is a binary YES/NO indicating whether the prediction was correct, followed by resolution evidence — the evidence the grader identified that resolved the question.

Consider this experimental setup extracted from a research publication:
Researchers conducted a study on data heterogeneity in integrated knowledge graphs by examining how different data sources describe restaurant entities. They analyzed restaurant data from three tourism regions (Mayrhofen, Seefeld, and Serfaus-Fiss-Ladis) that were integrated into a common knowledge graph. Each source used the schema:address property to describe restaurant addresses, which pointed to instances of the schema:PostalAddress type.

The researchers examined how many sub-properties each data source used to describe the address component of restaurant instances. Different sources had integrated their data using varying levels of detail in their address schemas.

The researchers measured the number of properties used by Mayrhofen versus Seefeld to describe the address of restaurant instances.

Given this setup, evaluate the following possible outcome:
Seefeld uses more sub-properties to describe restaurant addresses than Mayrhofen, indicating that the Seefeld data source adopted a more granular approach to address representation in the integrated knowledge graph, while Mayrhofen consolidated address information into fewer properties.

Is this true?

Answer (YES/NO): YES